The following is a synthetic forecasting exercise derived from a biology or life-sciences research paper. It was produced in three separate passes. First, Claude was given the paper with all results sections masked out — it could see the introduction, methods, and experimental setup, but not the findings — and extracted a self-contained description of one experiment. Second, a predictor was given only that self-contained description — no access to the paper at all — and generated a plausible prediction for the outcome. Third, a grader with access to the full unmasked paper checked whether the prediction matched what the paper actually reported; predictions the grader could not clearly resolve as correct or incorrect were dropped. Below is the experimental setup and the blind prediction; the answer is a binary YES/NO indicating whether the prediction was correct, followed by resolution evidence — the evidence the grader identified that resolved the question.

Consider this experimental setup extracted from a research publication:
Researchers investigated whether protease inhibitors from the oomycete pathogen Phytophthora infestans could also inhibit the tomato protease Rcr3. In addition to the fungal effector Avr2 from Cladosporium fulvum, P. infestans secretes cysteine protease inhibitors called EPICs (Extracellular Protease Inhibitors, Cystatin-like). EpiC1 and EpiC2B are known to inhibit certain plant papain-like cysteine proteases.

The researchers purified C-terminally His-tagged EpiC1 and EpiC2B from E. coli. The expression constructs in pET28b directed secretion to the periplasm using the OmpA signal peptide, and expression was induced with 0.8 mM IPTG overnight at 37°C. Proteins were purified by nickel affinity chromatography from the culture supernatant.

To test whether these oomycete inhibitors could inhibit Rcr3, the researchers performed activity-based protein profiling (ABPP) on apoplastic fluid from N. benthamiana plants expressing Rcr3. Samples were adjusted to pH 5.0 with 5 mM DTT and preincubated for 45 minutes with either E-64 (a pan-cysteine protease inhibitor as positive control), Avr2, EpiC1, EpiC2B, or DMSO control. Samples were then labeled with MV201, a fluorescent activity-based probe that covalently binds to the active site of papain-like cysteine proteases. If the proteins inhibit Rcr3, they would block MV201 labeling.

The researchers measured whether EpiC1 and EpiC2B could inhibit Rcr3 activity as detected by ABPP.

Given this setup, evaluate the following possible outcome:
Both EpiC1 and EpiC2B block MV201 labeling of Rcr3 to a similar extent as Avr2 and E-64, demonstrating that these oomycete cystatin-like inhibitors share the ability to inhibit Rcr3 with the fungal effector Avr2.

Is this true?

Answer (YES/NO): NO